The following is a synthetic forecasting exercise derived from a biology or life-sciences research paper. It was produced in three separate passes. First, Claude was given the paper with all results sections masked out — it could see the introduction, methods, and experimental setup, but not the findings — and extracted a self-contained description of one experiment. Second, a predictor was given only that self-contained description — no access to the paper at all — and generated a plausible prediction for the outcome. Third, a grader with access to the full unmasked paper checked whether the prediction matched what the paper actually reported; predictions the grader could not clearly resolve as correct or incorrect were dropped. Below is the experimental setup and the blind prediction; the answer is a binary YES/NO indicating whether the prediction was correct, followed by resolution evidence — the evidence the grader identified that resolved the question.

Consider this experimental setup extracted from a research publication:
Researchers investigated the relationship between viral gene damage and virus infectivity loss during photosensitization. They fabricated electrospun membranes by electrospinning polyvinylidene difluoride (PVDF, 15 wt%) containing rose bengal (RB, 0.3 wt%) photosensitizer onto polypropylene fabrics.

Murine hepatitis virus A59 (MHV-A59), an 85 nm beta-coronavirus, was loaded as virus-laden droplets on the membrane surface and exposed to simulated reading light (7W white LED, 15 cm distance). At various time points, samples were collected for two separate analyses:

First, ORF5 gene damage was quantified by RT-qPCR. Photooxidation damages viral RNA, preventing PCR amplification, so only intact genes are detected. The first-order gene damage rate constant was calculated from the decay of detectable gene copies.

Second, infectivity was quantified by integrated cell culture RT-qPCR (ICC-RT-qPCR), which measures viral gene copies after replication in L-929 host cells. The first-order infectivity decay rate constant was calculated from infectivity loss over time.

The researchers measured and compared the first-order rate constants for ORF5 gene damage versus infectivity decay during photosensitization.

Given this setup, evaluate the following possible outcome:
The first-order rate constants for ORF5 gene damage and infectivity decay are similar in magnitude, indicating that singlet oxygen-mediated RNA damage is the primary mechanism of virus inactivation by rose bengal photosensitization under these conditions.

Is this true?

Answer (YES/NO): NO